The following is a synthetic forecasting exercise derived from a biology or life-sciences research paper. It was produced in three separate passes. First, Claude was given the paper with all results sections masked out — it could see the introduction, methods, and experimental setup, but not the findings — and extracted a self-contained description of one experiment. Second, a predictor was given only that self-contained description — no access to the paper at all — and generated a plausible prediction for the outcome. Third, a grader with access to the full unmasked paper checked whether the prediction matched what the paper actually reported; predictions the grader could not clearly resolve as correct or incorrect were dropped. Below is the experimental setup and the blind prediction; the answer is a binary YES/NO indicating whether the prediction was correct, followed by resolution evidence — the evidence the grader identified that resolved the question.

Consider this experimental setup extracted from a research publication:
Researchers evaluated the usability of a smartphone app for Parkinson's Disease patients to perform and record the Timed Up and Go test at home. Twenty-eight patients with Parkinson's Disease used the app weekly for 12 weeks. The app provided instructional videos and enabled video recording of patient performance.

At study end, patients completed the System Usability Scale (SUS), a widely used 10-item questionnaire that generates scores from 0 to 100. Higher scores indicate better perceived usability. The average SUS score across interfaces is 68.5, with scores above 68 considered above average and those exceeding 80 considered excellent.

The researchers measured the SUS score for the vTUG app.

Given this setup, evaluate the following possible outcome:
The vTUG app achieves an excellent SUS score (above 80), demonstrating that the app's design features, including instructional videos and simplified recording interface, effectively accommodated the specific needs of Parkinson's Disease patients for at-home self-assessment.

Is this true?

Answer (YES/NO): NO